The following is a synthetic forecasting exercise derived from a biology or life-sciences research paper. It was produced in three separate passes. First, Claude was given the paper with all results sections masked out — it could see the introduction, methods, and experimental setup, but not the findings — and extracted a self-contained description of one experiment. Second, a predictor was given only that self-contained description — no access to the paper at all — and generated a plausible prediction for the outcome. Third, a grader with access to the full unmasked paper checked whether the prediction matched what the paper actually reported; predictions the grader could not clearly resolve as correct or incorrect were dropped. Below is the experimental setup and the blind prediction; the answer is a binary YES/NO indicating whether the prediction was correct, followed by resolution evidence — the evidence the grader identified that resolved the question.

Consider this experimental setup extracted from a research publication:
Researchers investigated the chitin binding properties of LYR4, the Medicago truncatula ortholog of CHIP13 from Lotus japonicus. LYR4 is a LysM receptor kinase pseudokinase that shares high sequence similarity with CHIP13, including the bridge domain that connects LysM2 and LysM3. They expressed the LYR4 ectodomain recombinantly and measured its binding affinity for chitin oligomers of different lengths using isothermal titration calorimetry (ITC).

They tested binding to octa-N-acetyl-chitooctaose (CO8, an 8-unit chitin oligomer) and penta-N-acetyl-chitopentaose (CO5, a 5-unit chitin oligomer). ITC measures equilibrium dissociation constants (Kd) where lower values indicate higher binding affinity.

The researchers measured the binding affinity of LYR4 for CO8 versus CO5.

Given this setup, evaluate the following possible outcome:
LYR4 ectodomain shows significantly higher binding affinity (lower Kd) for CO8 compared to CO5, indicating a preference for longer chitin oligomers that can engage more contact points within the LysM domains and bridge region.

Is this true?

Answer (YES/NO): YES